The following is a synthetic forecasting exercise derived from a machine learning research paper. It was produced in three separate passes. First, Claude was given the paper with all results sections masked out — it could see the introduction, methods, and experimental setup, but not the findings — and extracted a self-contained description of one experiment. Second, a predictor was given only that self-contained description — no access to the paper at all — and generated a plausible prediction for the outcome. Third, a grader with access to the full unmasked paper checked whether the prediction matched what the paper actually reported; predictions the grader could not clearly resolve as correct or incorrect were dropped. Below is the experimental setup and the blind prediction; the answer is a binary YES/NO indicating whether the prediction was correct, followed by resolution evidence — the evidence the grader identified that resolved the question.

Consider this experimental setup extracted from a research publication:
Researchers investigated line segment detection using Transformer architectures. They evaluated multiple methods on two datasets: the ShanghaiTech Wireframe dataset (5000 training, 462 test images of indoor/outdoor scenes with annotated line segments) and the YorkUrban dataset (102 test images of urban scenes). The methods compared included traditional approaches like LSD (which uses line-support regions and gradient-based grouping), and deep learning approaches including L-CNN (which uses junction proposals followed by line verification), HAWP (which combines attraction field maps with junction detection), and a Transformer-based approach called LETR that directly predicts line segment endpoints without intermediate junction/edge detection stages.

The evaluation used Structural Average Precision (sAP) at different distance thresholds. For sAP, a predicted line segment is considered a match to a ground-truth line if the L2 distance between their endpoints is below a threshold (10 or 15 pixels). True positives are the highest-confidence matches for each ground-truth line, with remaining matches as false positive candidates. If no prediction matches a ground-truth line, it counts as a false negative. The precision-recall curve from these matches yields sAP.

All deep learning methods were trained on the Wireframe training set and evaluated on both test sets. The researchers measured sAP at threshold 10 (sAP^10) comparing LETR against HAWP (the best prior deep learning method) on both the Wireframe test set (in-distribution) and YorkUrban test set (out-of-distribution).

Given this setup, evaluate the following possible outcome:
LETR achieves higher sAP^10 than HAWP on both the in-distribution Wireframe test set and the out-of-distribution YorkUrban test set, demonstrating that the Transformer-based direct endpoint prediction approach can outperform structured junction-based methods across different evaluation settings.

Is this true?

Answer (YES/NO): NO